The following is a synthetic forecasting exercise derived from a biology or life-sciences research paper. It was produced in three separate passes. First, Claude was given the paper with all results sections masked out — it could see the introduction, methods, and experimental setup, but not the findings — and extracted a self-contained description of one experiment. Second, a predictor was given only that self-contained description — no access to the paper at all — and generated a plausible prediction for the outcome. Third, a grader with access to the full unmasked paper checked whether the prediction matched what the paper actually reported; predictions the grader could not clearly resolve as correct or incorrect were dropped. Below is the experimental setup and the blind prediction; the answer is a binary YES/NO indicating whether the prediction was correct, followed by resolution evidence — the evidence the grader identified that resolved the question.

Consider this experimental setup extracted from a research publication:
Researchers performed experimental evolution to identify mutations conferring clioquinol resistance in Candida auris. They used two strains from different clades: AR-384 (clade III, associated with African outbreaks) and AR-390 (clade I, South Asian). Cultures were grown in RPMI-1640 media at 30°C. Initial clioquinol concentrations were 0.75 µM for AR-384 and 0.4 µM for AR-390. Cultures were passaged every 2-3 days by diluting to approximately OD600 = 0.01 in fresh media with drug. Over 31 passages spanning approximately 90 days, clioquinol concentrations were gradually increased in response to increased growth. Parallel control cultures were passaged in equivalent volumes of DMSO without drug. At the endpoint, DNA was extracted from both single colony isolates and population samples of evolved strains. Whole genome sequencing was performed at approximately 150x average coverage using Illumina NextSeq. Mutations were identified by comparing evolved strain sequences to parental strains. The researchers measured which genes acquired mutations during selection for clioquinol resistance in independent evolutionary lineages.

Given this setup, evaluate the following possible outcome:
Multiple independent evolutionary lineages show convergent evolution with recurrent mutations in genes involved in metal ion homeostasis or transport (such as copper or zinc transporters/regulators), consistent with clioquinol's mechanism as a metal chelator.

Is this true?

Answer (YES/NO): NO